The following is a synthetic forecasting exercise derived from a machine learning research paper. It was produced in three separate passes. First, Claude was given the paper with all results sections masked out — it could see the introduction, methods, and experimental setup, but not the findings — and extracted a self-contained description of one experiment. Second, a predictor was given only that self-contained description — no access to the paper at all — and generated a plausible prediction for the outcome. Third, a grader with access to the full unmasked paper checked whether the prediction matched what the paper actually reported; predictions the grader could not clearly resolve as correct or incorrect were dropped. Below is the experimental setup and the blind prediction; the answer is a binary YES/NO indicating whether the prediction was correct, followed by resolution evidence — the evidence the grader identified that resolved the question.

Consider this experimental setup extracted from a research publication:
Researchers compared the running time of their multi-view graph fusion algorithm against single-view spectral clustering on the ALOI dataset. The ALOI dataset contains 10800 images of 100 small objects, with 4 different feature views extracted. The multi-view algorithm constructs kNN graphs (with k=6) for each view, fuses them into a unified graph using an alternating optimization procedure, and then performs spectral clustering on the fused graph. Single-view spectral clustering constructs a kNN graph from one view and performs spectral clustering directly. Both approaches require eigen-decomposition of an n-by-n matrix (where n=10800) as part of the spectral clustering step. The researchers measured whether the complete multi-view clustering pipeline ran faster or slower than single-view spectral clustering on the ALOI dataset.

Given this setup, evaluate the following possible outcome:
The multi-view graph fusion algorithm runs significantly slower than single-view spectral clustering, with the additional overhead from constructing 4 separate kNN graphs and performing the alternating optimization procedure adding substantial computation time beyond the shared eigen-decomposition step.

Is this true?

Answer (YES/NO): NO